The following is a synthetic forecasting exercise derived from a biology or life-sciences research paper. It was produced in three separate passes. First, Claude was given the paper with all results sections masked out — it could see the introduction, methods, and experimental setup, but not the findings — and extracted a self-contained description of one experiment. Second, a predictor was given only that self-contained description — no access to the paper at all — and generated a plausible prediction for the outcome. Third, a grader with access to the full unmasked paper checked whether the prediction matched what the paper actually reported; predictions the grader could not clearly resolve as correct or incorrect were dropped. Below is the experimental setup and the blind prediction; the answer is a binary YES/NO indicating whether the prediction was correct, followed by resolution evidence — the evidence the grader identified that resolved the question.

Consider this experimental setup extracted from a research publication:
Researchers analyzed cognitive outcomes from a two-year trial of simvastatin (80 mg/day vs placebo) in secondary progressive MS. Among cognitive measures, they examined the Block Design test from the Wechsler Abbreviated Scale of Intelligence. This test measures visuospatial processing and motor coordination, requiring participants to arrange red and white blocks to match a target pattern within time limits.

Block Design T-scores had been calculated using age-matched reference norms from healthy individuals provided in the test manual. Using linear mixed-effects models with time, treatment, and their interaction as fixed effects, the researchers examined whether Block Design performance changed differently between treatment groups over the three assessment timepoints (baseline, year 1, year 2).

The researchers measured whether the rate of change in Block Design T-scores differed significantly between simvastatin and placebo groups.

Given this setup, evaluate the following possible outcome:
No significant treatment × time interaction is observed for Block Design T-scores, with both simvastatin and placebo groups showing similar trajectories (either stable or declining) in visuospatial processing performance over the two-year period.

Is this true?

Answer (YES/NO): NO